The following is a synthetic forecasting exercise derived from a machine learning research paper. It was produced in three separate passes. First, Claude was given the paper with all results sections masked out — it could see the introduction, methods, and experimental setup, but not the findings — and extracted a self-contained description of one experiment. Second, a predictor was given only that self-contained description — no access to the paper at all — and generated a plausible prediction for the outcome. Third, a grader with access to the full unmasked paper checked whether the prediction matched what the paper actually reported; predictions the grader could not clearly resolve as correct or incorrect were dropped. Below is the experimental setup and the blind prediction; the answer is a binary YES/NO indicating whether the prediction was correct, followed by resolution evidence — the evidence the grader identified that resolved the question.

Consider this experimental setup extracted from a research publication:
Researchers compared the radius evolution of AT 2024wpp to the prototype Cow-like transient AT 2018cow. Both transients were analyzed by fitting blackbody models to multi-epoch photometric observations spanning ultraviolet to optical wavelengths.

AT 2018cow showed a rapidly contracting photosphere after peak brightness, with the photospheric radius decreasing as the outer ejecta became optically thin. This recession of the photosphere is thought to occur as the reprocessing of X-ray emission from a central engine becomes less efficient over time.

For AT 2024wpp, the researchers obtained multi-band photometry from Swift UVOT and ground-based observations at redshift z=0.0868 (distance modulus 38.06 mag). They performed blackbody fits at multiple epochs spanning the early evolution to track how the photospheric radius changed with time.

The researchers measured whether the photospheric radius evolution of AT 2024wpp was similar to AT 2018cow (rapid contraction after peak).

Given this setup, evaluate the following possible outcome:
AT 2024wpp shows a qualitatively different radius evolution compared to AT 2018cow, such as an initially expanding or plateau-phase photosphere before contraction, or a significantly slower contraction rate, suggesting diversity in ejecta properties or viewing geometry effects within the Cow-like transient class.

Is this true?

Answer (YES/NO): NO